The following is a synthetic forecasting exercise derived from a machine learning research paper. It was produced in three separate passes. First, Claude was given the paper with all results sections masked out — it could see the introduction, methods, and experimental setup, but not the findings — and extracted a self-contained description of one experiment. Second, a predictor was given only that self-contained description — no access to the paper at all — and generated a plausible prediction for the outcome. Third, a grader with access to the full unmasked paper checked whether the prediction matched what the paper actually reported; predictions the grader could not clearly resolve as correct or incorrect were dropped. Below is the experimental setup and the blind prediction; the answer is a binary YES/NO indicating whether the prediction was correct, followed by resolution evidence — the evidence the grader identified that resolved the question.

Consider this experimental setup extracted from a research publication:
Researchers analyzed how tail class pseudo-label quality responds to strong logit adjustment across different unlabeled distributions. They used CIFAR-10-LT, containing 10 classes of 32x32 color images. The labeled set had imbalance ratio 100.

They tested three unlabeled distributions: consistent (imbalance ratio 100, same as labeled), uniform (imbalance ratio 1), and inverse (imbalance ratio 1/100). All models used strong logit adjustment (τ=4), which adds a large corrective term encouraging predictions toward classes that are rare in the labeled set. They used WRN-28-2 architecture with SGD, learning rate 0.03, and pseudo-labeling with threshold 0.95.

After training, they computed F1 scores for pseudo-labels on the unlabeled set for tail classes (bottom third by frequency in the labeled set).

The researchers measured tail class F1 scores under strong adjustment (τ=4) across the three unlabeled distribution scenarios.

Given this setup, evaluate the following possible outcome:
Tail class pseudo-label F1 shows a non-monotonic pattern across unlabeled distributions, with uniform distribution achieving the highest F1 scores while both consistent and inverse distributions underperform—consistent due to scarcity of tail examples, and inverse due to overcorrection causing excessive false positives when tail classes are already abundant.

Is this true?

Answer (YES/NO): NO